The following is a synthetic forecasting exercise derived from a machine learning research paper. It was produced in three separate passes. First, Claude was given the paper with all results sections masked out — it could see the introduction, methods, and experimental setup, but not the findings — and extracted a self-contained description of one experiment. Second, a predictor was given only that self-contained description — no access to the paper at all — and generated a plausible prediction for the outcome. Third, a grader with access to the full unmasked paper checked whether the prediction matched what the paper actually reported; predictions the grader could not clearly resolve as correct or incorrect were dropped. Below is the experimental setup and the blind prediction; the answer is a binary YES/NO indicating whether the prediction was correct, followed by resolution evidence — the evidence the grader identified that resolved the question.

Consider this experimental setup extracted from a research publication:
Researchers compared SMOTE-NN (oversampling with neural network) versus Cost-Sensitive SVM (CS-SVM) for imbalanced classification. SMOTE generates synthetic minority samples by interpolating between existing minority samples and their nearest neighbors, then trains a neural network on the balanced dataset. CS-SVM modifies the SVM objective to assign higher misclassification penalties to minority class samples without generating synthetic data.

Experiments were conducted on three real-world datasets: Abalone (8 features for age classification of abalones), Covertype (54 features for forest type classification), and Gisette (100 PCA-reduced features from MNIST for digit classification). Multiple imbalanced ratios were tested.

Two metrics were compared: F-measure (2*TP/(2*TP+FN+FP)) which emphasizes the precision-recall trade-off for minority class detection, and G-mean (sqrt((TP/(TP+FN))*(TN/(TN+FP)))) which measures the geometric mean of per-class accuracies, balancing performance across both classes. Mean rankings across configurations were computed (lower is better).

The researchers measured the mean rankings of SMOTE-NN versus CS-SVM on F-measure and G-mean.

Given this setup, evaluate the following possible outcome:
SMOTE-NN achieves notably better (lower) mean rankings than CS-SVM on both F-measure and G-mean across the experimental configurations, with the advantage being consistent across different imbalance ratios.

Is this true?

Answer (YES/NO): NO